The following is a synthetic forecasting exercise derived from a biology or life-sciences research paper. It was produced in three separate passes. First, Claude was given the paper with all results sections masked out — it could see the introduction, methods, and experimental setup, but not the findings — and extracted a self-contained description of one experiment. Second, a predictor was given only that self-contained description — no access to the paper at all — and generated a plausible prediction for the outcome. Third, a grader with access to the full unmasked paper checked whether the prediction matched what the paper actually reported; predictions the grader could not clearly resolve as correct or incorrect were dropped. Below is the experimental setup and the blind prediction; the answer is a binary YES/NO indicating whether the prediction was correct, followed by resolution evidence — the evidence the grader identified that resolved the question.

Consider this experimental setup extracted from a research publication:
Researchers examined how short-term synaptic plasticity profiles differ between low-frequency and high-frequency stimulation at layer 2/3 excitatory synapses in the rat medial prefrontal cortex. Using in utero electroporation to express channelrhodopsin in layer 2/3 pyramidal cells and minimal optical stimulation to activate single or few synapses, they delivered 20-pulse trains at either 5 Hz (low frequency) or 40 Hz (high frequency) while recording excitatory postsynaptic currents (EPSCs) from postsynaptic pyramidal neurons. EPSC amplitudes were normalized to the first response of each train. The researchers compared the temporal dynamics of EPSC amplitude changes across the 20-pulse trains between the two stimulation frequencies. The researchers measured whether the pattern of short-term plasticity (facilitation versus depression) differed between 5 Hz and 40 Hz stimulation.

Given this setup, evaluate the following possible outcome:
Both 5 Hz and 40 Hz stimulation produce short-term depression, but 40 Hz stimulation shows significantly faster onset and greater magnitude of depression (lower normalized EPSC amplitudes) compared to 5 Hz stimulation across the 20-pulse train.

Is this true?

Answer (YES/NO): NO